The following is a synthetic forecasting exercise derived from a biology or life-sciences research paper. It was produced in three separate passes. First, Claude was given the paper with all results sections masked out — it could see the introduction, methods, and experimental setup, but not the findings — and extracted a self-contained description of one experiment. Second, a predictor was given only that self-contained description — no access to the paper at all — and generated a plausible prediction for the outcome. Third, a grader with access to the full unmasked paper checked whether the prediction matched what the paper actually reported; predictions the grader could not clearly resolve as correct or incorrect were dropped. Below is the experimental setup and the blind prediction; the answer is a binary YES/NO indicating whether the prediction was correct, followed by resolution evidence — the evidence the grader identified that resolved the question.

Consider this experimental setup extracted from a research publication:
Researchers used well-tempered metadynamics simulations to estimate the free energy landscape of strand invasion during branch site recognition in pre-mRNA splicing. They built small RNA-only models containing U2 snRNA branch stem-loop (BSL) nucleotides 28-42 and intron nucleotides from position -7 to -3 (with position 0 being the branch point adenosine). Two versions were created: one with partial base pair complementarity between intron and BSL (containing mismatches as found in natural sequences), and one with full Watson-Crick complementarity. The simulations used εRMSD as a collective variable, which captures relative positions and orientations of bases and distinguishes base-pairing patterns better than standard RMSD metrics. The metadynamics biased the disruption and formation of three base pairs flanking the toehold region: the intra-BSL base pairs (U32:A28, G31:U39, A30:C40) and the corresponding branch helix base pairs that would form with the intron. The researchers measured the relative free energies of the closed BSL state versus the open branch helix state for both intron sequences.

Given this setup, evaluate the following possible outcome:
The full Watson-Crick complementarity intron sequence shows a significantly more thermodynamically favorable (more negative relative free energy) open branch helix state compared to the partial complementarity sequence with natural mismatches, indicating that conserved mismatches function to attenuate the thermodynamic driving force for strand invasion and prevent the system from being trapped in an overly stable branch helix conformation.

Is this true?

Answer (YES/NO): YES